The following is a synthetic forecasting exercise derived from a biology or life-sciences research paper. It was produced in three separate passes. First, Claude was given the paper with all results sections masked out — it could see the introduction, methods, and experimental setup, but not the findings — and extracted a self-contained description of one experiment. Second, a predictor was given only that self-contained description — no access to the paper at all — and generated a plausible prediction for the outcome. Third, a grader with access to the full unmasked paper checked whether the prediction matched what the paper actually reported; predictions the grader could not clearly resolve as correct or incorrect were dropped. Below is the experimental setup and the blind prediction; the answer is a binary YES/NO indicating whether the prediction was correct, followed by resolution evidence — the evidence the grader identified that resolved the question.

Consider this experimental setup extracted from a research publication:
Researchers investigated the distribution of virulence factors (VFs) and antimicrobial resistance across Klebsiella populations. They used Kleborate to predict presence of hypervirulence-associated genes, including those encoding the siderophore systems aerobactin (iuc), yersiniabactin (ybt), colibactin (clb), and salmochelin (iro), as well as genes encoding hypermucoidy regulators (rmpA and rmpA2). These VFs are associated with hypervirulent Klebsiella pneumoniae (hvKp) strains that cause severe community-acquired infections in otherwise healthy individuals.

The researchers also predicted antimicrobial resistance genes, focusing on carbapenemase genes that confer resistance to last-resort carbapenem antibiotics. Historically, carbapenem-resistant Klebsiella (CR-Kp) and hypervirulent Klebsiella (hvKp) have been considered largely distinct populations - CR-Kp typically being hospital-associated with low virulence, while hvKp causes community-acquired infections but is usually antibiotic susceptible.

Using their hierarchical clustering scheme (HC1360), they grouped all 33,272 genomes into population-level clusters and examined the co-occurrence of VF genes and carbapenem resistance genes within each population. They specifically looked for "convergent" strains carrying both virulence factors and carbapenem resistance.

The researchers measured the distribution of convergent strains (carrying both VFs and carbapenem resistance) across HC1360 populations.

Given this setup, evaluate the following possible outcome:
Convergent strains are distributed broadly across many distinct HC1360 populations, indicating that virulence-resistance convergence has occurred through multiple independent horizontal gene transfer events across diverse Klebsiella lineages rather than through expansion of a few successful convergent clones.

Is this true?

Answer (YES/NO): NO